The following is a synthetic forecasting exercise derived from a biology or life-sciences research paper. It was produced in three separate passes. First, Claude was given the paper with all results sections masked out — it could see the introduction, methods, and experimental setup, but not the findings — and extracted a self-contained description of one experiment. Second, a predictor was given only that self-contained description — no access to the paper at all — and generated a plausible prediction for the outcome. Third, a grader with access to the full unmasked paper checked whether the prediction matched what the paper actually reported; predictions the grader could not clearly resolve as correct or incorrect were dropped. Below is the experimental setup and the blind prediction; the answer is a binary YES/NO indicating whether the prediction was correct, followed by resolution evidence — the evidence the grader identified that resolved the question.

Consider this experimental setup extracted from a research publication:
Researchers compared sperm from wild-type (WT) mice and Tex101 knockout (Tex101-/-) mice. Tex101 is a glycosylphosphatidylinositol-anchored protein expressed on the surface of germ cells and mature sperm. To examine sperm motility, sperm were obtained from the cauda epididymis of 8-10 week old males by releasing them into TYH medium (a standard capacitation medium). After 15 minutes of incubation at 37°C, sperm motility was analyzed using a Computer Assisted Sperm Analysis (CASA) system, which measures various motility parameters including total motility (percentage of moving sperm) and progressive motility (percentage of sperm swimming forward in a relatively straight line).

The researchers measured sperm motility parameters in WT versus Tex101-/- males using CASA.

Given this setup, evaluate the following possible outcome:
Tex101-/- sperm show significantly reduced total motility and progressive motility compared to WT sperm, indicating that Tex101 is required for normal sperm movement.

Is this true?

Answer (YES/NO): NO